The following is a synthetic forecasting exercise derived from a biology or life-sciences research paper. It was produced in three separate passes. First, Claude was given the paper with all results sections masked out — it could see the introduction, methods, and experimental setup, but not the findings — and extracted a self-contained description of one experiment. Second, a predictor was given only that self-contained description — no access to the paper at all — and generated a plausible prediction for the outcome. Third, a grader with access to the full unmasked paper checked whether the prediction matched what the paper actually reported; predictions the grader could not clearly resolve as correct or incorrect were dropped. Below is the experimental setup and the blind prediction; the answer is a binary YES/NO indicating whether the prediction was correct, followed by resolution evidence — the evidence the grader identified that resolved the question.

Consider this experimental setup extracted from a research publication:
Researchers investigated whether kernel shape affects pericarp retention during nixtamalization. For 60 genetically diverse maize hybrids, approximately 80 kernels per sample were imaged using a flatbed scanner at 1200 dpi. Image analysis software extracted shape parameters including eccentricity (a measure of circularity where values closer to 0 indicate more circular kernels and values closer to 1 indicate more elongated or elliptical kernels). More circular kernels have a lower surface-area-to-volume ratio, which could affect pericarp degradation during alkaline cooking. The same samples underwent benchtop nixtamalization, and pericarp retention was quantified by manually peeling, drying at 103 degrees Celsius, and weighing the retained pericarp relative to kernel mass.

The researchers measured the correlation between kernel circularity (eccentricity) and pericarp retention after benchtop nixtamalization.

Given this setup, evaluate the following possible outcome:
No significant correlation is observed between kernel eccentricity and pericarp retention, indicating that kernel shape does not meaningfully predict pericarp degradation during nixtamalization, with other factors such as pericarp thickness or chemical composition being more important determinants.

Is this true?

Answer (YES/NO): NO